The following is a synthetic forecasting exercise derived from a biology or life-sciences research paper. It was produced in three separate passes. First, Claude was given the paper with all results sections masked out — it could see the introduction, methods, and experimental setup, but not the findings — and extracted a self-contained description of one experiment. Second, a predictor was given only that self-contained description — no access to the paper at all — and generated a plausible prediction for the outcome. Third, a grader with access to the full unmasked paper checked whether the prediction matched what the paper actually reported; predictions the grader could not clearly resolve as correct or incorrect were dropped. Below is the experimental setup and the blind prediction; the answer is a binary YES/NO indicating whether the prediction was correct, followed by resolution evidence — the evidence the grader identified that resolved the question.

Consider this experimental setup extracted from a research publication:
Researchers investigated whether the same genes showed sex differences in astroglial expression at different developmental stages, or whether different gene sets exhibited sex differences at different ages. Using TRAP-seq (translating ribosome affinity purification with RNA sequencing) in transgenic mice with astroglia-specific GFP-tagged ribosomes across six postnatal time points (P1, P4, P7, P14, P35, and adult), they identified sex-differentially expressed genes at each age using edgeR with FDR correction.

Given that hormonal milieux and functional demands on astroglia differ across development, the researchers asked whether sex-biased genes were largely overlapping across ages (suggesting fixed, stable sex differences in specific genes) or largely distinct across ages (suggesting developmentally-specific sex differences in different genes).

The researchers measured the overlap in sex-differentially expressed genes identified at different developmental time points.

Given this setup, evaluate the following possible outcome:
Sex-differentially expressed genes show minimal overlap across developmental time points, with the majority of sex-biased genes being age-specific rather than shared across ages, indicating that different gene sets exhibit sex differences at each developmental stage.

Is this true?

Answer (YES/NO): YES